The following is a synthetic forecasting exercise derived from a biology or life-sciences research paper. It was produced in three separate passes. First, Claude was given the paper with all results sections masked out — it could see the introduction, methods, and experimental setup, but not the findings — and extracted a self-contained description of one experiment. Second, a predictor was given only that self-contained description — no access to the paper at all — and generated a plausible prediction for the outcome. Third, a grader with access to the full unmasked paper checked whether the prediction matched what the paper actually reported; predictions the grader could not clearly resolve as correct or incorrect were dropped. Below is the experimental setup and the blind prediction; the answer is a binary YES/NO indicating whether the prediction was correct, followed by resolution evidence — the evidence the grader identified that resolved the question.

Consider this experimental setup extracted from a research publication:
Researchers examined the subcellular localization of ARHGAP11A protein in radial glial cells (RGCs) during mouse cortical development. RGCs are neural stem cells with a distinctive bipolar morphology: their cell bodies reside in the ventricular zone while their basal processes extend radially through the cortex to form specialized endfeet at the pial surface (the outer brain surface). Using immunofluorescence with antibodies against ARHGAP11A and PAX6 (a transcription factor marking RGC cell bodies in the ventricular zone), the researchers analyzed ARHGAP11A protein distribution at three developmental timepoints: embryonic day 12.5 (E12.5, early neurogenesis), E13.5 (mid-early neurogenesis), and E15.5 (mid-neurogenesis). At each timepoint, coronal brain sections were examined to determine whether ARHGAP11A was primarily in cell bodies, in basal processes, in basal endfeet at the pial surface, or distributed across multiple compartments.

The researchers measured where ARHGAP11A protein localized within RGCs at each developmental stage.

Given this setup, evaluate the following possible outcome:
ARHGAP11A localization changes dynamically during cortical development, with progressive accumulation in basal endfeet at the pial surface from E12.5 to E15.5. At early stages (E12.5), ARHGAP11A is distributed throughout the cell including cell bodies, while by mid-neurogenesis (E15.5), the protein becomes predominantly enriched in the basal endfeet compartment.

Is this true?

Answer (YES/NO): YES